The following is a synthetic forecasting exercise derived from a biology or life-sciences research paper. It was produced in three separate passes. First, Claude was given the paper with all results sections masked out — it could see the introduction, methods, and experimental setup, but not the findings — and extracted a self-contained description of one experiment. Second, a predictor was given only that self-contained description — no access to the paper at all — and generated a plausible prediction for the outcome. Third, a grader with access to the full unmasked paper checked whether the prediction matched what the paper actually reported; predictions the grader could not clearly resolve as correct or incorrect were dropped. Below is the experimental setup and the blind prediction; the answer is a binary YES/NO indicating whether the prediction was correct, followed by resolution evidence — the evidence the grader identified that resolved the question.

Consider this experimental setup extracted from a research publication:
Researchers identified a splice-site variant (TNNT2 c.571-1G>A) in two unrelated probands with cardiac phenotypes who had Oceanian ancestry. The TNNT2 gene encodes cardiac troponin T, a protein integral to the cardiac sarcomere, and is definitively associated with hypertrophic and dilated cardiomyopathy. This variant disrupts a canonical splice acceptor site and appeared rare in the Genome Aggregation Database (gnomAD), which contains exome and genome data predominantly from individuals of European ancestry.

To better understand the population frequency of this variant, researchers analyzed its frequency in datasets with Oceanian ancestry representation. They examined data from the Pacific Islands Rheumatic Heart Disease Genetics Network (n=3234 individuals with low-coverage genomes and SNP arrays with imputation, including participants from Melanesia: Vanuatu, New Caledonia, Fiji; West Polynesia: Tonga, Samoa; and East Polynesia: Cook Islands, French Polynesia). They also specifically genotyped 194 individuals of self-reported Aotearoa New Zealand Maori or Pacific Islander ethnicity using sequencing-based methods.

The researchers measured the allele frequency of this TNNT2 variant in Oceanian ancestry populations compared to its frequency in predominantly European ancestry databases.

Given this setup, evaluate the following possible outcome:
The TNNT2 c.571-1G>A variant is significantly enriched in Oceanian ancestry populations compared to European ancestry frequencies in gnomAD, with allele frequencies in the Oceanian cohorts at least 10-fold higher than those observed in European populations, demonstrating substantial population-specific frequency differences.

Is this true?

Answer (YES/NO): YES